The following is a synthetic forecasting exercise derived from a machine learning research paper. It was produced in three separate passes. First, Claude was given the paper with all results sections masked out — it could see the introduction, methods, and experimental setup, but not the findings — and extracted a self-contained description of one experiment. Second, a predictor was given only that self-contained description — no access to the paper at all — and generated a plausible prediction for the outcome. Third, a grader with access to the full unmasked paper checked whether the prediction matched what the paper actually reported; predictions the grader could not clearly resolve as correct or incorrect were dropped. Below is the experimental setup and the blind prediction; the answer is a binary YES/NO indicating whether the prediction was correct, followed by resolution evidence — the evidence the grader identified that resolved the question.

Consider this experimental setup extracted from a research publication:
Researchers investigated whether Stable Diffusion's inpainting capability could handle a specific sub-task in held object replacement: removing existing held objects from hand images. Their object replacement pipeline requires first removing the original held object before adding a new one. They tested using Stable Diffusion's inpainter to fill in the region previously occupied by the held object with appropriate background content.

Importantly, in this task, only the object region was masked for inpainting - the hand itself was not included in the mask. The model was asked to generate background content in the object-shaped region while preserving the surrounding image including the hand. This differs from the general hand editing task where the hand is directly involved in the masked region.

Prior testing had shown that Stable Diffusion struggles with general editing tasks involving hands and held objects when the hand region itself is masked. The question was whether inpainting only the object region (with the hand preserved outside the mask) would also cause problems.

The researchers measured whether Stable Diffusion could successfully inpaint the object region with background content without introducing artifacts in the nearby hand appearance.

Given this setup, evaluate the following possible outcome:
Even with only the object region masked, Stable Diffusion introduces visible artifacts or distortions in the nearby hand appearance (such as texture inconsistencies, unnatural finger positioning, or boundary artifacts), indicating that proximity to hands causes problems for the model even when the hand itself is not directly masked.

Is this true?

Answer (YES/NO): NO